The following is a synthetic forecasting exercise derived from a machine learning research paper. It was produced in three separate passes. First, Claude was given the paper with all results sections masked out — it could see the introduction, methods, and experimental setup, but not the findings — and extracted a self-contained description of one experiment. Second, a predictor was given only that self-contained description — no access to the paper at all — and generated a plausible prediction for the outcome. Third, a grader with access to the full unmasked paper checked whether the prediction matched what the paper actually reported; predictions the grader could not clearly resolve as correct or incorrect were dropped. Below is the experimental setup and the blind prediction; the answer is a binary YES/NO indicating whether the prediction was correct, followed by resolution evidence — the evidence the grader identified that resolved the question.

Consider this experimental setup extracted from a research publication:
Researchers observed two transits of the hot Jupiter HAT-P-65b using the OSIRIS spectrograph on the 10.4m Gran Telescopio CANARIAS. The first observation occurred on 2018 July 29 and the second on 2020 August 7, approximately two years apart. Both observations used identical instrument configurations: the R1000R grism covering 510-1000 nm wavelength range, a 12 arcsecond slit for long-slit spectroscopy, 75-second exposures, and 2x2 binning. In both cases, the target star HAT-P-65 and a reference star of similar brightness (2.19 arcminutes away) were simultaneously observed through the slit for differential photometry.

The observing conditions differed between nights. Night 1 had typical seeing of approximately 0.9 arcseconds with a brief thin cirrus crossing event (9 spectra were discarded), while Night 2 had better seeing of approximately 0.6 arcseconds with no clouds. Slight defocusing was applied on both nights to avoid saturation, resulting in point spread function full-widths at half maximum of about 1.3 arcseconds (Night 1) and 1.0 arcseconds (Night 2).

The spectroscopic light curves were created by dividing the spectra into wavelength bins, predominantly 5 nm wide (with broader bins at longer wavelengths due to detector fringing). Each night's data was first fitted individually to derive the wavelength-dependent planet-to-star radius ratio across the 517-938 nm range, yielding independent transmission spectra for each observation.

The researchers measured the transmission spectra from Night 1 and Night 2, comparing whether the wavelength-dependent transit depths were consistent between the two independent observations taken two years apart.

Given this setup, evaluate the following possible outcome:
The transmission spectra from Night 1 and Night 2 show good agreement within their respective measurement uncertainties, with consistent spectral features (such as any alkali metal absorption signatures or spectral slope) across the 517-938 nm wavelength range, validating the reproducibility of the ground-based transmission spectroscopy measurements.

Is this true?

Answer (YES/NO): NO